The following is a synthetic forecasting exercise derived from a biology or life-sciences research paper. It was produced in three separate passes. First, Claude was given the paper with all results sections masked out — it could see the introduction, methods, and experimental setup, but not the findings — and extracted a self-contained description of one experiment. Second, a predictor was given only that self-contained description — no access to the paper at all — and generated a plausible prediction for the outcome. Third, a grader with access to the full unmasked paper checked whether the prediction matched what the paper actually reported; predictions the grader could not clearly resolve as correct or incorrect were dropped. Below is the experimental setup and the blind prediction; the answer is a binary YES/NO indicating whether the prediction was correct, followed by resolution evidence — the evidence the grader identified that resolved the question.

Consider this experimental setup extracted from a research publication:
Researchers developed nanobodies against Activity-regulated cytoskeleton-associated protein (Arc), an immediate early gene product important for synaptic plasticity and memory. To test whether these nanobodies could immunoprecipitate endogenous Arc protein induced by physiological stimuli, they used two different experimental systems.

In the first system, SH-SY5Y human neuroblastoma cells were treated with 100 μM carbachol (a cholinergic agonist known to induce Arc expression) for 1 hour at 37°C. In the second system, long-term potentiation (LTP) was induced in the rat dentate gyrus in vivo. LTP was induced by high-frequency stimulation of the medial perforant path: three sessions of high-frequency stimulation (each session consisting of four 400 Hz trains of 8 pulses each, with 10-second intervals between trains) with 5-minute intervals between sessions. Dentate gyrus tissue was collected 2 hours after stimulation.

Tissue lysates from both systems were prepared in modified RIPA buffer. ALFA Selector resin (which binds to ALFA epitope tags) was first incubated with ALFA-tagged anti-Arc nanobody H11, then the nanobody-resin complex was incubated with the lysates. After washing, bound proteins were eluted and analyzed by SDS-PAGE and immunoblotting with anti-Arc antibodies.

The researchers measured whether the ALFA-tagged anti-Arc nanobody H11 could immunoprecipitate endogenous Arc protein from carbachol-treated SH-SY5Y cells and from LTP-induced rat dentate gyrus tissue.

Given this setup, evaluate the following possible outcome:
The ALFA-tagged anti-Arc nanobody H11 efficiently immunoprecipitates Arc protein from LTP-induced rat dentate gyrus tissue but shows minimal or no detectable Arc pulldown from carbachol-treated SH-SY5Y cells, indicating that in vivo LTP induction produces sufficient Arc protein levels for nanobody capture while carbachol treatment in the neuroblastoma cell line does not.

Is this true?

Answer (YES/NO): NO